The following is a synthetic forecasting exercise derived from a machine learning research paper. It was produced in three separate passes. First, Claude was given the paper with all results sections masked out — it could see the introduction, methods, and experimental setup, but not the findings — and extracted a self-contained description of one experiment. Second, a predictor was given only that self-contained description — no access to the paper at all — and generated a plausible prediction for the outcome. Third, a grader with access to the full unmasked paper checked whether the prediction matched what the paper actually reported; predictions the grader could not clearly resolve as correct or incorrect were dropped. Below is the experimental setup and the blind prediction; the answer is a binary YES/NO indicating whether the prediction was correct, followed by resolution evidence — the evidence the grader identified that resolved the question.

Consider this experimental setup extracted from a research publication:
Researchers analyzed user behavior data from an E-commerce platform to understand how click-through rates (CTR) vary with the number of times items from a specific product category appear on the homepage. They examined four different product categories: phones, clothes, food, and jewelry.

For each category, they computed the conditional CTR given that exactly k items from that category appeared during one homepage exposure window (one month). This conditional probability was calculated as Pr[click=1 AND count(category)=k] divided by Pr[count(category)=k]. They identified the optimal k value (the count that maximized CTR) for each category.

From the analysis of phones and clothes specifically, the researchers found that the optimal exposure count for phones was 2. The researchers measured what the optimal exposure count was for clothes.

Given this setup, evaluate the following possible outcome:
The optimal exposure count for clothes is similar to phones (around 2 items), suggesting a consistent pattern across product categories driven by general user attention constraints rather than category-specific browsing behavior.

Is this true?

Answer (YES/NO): NO